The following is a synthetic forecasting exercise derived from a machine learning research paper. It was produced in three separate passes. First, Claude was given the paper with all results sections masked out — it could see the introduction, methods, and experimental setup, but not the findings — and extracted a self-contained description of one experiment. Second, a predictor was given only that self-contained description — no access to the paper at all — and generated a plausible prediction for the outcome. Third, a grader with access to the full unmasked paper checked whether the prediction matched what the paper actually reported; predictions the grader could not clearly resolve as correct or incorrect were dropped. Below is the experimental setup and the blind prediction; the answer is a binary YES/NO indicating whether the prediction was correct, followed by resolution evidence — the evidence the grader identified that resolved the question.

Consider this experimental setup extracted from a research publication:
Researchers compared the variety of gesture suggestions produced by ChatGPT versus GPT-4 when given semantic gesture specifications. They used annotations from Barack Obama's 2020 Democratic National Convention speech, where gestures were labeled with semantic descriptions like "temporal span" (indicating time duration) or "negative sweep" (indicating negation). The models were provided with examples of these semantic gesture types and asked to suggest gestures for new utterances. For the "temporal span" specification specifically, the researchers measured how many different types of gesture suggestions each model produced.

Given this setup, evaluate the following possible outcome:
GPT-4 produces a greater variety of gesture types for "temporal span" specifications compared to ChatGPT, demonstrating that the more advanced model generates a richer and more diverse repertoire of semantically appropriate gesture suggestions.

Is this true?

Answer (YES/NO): YES